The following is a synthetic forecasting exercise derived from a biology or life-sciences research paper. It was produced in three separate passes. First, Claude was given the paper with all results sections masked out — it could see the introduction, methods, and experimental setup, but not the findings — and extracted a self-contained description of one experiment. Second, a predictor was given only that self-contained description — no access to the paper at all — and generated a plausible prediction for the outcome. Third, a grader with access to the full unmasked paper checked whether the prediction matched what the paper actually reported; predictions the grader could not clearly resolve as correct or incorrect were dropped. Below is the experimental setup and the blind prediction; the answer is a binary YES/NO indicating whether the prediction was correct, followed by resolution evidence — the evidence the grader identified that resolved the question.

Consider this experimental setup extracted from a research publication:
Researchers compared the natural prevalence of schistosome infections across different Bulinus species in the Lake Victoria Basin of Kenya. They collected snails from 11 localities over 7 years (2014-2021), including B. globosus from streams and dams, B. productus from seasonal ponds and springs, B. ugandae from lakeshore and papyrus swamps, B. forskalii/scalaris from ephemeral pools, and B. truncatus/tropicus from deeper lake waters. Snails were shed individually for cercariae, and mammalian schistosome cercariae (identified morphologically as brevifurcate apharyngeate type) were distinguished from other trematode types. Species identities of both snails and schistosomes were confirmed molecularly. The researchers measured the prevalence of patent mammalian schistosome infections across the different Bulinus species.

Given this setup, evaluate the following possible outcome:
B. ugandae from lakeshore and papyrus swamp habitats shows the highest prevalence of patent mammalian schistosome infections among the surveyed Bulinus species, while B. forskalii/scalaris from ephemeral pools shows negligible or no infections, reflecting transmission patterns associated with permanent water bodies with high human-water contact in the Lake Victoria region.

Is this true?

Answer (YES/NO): NO